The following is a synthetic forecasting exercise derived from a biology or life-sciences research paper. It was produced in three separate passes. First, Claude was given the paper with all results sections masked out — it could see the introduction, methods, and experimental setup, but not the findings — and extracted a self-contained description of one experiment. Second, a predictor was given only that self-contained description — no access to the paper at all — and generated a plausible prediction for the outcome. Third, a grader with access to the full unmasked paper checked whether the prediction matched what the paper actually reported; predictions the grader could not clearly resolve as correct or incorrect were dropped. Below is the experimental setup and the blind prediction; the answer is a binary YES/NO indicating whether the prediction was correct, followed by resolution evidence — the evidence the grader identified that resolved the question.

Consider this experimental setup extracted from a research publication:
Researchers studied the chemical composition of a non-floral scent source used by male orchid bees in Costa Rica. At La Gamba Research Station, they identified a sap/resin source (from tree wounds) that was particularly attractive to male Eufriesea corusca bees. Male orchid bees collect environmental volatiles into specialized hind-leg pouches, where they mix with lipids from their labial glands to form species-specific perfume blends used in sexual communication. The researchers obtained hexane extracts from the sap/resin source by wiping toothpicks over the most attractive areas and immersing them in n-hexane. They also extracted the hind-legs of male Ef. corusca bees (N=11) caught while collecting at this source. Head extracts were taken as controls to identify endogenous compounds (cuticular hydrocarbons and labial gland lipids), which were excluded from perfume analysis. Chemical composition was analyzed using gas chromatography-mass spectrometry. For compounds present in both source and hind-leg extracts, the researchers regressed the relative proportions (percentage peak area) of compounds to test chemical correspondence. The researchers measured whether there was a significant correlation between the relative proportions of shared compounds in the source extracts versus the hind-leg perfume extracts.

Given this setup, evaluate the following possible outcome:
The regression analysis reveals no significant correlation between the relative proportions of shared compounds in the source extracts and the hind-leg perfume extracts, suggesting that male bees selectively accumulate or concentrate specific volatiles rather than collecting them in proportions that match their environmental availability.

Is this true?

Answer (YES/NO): NO